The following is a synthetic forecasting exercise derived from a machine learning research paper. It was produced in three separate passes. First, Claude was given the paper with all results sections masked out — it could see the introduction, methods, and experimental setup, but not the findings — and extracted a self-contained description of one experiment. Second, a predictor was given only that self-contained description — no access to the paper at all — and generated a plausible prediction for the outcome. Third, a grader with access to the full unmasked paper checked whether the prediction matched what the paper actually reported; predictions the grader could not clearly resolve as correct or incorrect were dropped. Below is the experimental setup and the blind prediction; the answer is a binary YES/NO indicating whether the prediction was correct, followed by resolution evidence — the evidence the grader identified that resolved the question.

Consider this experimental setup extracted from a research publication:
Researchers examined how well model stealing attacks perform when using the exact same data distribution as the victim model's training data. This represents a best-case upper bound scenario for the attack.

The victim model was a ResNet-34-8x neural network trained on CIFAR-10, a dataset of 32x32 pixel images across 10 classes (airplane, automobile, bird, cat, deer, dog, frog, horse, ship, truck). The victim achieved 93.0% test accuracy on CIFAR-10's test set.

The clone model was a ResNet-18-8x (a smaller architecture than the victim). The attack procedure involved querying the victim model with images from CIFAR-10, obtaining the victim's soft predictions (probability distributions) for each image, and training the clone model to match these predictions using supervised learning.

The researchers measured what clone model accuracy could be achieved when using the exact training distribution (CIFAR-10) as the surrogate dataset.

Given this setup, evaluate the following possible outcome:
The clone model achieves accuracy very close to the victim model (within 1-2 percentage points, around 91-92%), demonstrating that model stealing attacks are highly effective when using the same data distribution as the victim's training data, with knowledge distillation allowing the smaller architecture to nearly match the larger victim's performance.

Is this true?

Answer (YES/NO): YES